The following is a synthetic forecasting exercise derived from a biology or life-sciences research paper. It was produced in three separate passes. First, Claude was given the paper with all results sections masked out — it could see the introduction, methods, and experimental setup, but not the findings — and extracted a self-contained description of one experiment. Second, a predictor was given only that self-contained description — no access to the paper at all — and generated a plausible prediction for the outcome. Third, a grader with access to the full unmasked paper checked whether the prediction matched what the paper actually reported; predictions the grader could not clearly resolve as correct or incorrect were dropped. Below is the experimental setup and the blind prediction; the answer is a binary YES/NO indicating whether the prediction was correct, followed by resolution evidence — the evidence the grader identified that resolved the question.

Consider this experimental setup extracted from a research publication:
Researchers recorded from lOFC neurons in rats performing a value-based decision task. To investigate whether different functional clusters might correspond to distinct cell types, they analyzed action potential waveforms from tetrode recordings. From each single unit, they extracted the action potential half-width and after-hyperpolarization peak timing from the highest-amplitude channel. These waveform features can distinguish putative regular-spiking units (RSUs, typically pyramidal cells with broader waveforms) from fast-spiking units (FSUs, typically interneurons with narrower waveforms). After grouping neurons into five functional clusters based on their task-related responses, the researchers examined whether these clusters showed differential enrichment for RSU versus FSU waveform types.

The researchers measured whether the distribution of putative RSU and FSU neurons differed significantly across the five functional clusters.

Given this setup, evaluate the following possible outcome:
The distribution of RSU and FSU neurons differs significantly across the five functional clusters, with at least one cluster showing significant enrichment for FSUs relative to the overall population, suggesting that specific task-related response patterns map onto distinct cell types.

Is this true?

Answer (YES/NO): NO